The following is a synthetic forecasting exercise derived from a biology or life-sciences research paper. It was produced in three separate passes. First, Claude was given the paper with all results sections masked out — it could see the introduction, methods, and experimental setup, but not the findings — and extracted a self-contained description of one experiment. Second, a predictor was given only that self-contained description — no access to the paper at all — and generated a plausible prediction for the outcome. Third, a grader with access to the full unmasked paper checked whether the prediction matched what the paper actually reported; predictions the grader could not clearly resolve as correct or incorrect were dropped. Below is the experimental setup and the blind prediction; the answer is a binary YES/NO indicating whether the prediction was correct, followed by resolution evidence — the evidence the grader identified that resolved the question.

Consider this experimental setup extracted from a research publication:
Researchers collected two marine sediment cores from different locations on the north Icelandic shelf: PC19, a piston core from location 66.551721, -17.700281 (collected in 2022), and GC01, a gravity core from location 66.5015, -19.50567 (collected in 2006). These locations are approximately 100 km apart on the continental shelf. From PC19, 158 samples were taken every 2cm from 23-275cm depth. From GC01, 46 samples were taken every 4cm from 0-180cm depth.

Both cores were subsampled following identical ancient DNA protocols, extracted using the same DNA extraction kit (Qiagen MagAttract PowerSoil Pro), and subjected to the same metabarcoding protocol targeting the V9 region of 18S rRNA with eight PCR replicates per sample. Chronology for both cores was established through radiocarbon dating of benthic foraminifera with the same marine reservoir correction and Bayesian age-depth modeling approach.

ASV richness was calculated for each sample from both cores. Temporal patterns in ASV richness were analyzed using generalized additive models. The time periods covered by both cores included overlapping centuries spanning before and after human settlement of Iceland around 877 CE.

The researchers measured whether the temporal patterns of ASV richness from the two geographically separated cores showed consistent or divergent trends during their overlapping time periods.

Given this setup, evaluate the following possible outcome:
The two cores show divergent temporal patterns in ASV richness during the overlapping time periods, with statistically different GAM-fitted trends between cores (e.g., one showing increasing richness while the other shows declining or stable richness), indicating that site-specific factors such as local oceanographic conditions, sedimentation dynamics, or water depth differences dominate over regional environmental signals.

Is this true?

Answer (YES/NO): NO